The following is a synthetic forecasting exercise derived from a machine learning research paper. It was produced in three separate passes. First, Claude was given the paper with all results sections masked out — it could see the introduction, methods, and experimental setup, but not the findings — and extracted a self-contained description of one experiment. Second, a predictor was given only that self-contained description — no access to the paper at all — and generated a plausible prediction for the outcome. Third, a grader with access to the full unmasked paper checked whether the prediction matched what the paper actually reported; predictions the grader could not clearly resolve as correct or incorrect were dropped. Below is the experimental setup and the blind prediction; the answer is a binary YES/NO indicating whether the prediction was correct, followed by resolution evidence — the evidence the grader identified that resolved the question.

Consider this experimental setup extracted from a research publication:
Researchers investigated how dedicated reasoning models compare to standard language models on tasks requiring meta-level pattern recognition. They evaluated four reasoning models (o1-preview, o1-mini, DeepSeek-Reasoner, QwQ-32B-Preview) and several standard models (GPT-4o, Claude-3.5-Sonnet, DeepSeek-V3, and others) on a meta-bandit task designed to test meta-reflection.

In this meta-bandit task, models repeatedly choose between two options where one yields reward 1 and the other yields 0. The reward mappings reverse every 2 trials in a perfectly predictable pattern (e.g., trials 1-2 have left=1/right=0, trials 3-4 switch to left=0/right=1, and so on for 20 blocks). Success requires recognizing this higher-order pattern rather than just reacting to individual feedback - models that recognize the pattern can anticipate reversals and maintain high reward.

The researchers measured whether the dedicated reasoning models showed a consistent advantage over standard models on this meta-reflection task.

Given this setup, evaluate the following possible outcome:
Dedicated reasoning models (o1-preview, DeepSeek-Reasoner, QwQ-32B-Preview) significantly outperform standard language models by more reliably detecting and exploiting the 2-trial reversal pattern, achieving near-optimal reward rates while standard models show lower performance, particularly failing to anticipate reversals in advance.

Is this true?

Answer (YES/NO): NO